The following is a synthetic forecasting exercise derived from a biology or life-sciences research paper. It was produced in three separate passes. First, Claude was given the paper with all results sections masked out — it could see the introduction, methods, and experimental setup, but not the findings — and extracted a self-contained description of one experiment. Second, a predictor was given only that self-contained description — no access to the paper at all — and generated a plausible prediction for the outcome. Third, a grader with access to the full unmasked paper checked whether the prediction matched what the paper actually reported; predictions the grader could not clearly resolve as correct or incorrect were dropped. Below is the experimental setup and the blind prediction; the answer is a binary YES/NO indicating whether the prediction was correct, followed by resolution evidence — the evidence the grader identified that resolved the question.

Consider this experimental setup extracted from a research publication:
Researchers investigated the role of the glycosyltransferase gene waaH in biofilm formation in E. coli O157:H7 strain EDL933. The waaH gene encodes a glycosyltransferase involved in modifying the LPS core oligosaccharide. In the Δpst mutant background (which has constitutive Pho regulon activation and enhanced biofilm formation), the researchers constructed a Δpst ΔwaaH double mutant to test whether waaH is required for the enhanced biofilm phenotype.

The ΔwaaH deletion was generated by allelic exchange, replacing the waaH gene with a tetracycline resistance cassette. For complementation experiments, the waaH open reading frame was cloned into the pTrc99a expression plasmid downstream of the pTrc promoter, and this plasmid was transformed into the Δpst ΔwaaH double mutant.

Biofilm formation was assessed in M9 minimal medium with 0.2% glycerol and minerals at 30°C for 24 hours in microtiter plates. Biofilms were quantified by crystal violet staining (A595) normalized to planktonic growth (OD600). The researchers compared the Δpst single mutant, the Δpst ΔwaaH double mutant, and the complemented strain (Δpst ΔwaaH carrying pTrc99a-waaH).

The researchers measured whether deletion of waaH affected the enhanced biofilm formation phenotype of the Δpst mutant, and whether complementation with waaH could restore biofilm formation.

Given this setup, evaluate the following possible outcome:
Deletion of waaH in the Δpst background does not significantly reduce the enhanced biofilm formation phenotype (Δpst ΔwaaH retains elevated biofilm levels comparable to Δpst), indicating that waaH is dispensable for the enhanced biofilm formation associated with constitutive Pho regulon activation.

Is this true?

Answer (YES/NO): NO